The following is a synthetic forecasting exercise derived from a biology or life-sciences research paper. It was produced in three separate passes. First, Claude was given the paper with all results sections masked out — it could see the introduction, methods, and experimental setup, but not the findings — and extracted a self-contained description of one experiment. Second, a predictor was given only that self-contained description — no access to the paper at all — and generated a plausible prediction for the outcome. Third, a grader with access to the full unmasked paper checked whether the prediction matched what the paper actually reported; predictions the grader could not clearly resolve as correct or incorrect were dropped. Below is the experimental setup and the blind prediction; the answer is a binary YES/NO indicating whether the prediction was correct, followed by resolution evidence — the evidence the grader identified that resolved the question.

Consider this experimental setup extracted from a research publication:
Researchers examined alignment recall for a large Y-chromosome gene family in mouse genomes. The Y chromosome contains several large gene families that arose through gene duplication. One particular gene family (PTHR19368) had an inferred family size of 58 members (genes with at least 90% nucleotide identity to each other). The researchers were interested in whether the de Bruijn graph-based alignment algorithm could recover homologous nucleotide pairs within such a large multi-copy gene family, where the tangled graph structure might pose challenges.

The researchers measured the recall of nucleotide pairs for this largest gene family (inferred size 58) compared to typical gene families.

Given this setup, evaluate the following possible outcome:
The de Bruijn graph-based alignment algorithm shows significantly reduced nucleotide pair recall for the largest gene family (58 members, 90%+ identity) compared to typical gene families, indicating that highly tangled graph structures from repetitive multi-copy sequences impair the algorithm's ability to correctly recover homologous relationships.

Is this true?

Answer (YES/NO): NO